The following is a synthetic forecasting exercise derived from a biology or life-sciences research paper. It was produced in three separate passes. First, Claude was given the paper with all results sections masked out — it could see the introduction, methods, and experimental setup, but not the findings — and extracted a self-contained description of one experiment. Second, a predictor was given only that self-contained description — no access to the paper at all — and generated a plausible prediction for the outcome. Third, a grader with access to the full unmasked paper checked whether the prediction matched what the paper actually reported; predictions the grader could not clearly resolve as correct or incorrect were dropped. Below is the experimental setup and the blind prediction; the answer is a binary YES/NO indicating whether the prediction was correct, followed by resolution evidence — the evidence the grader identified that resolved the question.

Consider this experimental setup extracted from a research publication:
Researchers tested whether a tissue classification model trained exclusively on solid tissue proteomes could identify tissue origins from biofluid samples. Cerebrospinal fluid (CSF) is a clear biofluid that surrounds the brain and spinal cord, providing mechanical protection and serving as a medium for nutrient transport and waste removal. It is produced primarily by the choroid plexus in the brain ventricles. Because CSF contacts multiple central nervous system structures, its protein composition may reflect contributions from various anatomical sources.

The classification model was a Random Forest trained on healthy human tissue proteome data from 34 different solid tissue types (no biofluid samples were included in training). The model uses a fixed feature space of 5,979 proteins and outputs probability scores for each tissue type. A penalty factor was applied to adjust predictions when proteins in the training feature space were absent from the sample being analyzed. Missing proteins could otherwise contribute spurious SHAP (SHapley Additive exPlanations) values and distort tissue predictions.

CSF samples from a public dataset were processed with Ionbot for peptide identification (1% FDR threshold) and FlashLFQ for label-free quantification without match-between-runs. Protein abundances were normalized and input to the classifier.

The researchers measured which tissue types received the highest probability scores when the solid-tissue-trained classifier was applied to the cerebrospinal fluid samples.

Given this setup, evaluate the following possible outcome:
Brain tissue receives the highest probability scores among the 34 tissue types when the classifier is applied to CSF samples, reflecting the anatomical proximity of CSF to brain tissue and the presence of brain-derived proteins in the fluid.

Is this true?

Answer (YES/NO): NO